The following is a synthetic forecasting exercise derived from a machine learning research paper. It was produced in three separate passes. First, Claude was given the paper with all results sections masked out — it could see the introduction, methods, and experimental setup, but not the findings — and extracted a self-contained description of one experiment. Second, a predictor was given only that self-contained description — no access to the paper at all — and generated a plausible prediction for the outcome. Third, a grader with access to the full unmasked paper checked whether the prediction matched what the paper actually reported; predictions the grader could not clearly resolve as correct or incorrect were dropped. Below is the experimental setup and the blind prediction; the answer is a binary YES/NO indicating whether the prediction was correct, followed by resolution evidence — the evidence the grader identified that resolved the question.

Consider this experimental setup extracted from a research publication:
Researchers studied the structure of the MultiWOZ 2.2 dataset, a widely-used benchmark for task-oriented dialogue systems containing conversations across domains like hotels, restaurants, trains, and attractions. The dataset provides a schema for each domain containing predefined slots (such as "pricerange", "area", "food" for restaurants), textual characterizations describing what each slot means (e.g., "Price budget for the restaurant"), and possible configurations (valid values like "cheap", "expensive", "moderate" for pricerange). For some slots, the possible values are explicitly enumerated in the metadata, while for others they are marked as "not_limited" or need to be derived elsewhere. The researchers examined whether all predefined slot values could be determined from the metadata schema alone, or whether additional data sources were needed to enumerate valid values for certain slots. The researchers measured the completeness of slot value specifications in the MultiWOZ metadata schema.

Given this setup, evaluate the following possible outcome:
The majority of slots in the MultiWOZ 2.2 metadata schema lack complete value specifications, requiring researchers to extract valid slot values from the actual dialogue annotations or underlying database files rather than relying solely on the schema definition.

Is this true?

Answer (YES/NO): YES